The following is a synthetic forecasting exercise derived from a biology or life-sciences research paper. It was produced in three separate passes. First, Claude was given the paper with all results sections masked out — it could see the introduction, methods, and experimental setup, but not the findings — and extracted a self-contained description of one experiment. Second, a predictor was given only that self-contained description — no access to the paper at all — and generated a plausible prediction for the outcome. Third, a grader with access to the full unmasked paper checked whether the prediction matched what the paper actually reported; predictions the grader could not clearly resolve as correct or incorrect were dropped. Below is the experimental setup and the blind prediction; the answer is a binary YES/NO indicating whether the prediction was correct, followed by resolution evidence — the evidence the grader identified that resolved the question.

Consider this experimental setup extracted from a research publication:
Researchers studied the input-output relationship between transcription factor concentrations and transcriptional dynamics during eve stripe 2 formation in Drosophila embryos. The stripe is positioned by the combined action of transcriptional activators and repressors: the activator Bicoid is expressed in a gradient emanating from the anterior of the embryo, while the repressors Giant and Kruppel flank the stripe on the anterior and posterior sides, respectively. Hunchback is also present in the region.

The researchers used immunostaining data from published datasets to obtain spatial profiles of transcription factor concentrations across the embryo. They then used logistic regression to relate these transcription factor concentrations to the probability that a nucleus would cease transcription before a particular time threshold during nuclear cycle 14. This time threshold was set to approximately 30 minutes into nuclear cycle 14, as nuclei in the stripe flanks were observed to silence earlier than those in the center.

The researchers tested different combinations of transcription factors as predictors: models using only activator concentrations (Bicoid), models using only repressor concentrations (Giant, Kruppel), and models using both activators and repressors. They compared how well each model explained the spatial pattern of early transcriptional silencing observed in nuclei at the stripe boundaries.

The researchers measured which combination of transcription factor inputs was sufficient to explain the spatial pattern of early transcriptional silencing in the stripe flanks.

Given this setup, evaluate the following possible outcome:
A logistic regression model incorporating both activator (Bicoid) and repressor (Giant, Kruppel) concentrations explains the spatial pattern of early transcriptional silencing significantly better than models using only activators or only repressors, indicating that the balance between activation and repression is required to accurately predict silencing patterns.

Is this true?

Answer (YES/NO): NO